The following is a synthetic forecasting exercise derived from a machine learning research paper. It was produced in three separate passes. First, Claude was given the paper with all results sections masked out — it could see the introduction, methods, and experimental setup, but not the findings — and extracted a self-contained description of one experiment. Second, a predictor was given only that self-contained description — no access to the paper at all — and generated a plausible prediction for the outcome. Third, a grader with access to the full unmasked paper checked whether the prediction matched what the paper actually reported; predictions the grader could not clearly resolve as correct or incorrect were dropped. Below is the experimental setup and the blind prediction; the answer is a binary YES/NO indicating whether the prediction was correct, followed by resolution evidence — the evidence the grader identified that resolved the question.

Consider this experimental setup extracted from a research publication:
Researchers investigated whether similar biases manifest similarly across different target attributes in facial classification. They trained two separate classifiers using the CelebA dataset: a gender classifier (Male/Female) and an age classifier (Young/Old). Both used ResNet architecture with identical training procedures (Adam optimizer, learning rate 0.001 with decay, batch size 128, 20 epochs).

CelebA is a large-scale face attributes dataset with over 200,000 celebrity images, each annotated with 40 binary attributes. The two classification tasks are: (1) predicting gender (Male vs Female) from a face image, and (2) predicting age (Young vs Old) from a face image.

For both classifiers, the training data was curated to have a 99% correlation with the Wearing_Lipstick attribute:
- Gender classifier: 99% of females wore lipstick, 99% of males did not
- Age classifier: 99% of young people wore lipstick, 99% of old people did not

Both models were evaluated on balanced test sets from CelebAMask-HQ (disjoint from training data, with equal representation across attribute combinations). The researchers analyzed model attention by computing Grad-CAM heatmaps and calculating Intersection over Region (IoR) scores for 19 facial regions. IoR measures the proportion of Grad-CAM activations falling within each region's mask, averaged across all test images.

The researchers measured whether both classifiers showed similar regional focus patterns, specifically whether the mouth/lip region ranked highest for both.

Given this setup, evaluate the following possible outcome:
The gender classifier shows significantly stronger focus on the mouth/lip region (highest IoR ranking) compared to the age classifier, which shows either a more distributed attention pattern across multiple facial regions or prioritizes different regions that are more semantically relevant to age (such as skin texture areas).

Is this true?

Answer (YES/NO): NO